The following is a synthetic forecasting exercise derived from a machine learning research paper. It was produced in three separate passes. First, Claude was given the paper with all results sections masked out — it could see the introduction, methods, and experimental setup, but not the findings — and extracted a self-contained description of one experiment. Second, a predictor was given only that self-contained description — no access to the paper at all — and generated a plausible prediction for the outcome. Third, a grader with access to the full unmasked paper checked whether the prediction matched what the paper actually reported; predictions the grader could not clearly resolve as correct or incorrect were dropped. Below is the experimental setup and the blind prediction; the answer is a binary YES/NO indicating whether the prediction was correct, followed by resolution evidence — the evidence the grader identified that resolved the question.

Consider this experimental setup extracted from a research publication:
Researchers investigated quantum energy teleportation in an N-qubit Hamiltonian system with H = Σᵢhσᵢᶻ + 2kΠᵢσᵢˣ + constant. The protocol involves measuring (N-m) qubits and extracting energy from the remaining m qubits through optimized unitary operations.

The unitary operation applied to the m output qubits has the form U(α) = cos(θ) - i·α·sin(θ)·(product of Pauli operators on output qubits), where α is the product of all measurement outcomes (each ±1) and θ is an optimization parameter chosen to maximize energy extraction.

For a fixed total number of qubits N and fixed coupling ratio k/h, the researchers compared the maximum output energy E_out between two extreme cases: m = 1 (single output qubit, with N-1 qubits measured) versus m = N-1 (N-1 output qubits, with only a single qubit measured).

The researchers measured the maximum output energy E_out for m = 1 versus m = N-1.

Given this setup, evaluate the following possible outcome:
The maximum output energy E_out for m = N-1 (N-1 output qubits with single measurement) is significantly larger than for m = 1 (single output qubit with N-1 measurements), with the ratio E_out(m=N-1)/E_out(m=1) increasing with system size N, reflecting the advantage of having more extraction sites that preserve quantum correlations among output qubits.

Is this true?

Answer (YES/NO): NO